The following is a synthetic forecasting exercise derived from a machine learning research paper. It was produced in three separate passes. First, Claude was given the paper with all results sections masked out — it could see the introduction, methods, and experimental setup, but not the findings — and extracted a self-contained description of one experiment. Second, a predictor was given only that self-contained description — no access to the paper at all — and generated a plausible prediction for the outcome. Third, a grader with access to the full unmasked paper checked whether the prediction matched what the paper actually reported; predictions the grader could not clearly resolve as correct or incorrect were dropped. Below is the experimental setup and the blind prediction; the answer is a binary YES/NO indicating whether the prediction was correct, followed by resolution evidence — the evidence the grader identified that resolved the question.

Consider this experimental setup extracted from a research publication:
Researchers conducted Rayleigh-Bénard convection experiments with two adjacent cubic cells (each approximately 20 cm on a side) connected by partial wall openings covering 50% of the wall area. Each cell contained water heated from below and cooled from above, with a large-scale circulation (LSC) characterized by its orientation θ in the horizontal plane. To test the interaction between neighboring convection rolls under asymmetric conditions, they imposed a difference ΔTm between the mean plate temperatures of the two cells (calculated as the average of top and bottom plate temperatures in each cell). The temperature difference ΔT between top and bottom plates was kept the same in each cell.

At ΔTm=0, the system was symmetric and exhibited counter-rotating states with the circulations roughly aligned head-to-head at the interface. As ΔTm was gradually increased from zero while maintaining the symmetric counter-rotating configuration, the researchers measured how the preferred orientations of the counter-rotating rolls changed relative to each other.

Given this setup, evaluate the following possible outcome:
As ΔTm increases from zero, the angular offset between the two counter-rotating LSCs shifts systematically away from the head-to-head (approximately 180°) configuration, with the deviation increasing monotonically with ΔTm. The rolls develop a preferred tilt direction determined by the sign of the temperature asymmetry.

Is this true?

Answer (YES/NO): NO